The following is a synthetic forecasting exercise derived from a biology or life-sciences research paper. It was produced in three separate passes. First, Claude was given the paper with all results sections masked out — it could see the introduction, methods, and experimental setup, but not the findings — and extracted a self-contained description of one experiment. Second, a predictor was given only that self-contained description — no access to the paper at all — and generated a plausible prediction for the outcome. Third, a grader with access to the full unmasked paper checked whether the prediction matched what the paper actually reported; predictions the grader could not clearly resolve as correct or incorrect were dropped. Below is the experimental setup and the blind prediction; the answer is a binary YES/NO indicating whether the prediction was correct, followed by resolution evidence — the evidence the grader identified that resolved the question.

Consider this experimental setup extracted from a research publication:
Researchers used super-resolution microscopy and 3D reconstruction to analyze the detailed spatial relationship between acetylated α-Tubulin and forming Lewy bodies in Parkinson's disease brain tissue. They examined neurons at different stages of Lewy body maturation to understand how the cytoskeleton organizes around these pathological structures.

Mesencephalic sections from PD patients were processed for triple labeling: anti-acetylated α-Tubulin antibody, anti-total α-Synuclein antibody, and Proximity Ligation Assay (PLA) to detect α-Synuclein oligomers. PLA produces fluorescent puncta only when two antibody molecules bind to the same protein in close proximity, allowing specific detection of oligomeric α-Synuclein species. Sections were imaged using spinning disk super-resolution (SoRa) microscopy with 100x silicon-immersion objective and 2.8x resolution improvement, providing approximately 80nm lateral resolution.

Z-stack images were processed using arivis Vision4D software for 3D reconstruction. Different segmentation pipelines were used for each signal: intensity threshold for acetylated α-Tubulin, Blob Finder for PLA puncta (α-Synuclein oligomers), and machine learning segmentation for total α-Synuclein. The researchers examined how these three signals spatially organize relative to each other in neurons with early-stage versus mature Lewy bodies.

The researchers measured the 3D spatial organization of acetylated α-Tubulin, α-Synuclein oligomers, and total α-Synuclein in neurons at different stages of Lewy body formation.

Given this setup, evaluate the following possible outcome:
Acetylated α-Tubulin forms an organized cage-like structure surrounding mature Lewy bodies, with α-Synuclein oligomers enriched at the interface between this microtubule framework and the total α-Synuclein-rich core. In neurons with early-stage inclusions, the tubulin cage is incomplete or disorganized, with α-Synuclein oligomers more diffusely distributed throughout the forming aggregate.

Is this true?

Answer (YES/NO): NO